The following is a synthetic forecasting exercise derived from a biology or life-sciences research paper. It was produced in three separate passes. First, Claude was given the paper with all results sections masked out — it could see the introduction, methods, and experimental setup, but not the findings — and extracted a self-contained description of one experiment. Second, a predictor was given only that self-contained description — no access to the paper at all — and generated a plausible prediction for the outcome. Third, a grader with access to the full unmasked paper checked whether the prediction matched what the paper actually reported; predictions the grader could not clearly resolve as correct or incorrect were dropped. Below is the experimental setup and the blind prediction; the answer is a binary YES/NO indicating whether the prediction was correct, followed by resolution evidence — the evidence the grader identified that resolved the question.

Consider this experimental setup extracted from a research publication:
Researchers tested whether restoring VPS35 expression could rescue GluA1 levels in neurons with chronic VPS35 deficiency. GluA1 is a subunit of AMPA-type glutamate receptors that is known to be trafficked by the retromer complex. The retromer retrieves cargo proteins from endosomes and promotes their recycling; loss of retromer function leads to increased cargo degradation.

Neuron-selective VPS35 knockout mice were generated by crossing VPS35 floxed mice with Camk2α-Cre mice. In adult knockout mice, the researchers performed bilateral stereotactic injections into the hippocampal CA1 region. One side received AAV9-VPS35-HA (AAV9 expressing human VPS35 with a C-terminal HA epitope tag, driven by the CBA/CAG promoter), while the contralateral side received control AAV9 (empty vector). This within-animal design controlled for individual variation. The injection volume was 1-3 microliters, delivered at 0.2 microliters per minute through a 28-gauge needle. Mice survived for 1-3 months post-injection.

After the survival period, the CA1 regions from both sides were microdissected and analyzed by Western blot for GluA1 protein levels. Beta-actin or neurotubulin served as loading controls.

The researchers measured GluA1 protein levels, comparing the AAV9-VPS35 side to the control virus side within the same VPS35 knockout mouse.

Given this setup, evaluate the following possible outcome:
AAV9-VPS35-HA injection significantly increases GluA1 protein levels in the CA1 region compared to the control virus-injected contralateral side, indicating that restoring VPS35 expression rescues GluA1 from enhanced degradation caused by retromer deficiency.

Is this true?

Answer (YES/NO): YES